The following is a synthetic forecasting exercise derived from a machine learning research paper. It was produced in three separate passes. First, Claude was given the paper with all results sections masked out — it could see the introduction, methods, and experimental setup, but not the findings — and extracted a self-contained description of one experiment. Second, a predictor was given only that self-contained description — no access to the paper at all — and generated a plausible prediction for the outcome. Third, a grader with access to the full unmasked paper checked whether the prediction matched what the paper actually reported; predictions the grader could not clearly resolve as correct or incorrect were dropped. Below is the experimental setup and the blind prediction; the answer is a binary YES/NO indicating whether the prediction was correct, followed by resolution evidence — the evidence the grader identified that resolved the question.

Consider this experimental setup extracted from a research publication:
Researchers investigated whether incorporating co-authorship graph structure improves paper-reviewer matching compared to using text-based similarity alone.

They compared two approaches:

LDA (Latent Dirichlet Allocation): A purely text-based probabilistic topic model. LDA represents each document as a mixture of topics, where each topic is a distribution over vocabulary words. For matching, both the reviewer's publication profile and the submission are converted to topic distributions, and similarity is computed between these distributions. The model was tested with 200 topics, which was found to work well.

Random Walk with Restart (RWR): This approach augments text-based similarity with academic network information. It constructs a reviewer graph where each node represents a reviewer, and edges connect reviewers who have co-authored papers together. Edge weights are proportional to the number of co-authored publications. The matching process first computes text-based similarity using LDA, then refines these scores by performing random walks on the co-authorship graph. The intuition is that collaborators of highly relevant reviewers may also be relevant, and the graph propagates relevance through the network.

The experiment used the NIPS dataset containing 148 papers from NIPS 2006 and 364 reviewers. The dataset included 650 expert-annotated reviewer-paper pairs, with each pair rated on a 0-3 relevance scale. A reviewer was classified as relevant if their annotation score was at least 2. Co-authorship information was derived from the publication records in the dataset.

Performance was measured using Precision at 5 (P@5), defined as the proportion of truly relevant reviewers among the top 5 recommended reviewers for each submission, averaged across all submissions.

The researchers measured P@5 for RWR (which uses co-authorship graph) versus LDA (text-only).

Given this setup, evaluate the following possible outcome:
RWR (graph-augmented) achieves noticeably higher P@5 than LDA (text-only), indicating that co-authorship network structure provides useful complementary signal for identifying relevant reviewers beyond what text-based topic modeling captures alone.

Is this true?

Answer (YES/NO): NO